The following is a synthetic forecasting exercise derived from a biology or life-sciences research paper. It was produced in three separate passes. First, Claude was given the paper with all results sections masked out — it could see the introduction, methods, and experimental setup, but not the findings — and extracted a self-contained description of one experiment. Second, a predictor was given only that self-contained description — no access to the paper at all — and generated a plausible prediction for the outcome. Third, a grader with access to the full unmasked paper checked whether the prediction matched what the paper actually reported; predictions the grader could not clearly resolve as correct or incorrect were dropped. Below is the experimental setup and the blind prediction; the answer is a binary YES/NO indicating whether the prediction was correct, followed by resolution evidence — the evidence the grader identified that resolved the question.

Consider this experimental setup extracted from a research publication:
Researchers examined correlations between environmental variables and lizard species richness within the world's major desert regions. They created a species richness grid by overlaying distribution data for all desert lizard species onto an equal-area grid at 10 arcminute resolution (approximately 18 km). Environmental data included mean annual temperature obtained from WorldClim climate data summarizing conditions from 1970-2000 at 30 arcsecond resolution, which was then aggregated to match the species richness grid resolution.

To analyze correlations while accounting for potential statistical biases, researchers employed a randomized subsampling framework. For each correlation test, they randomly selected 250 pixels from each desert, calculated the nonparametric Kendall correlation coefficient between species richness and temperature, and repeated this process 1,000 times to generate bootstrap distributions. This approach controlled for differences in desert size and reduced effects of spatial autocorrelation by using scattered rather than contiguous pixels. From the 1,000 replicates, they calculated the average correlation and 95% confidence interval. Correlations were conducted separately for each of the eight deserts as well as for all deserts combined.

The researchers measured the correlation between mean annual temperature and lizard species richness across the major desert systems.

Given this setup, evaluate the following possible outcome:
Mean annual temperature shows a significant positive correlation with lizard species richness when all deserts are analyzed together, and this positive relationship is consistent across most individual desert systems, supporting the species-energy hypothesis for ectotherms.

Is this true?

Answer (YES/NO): NO